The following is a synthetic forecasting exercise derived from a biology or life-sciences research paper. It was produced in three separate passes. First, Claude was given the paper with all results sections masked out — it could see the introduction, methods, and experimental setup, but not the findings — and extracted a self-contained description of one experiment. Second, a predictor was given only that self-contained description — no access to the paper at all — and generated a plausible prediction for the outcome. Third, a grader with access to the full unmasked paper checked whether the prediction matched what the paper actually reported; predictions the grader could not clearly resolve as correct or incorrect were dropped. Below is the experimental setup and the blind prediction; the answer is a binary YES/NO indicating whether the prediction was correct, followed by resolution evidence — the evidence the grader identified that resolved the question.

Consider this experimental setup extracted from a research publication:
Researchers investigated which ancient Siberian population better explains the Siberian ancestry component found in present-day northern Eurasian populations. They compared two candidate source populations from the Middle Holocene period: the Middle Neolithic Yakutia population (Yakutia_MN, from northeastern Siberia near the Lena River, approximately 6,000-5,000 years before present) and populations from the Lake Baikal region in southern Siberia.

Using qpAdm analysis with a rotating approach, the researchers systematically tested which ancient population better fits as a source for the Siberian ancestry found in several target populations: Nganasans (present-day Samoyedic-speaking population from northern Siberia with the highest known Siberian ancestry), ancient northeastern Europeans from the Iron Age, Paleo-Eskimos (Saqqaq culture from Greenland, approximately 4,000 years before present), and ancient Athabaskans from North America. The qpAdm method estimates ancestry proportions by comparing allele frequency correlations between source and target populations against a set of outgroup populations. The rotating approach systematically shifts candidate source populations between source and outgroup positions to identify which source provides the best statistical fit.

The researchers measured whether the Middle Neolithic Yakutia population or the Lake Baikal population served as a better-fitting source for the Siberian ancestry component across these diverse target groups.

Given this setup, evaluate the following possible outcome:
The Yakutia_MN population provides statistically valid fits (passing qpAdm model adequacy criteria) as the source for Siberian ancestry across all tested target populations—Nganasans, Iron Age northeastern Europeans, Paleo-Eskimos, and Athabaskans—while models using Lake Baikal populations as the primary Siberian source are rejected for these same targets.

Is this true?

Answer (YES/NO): NO